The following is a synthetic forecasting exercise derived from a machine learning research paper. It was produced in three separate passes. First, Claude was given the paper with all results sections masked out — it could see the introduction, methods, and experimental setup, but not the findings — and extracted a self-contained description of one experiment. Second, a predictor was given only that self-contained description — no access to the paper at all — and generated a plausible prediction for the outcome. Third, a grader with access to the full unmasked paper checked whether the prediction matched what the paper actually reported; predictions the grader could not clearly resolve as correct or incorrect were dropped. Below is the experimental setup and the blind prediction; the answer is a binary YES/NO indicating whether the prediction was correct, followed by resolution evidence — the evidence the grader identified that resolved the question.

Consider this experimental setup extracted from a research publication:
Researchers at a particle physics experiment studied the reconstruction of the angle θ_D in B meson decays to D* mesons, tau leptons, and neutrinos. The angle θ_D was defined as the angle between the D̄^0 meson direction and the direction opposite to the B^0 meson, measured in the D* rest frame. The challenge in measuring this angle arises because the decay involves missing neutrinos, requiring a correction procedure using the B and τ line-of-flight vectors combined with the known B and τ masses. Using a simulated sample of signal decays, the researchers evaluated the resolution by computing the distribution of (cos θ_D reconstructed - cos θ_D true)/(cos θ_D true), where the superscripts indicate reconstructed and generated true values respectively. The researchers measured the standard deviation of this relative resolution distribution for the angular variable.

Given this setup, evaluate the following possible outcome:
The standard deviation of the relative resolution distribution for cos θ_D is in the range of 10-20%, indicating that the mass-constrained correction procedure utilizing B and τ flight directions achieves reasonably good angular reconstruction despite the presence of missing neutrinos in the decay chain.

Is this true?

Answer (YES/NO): NO